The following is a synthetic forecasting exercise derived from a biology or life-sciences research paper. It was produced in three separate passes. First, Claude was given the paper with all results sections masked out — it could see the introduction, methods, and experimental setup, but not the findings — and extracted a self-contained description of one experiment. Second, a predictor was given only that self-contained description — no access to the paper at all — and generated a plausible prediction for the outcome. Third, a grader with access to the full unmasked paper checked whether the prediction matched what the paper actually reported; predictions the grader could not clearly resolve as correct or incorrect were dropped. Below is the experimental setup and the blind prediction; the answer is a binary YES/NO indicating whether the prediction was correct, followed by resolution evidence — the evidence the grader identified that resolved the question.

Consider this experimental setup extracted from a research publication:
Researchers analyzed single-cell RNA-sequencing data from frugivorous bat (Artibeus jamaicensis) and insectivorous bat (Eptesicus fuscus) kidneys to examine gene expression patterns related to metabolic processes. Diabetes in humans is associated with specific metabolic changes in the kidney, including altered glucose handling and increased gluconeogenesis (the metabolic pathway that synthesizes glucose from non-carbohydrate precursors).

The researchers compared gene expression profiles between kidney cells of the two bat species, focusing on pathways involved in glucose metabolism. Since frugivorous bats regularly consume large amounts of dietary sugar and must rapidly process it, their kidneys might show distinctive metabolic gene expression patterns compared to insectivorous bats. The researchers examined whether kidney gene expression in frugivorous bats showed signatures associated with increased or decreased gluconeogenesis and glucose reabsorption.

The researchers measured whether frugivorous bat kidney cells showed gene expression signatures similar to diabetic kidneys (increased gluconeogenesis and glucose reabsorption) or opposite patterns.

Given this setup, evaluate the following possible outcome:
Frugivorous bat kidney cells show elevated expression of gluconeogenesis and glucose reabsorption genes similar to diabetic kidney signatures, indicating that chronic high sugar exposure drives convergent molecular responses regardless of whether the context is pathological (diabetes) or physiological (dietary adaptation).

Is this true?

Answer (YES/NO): YES